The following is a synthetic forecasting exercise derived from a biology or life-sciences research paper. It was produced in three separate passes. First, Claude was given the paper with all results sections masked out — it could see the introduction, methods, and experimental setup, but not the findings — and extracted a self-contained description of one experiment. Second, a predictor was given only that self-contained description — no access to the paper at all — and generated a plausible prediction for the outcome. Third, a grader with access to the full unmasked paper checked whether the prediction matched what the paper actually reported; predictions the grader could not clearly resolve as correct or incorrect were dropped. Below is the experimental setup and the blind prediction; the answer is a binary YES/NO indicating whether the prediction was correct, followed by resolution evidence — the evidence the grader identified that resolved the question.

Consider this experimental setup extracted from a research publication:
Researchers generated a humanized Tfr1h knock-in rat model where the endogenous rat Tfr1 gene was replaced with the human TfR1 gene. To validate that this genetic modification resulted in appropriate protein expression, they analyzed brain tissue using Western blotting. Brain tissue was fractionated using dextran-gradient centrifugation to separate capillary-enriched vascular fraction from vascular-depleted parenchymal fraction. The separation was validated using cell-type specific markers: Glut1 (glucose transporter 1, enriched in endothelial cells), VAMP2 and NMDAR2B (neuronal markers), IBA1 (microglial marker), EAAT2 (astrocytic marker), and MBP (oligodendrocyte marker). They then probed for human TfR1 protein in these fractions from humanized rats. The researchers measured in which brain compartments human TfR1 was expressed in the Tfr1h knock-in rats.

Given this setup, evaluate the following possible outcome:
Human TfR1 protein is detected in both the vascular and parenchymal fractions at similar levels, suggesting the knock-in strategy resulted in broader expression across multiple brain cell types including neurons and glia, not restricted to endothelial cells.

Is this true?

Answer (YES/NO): NO